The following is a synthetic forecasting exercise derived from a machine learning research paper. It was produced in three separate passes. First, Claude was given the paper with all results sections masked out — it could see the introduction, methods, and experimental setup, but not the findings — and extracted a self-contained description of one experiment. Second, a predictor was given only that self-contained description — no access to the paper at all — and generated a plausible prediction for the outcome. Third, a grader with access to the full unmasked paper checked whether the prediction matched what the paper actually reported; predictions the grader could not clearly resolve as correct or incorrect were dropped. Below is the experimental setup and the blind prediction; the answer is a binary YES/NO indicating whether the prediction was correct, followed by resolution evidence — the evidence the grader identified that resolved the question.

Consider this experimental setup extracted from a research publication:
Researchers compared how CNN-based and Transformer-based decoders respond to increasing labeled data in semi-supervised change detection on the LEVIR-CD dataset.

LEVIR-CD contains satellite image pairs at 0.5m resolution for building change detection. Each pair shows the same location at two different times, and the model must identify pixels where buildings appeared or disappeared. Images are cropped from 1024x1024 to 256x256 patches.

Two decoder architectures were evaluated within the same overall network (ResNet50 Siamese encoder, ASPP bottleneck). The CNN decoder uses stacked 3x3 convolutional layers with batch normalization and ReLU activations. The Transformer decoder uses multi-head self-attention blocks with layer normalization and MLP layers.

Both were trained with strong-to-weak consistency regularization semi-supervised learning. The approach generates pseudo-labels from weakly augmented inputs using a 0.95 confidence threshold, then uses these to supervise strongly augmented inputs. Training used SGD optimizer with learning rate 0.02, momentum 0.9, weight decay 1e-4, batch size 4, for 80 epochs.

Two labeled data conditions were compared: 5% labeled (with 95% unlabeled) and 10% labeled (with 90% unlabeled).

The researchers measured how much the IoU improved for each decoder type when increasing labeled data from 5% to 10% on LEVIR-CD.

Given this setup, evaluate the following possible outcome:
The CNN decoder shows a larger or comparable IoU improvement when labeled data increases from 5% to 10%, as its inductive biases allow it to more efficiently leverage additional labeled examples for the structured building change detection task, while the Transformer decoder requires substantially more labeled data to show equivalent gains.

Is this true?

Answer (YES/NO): NO